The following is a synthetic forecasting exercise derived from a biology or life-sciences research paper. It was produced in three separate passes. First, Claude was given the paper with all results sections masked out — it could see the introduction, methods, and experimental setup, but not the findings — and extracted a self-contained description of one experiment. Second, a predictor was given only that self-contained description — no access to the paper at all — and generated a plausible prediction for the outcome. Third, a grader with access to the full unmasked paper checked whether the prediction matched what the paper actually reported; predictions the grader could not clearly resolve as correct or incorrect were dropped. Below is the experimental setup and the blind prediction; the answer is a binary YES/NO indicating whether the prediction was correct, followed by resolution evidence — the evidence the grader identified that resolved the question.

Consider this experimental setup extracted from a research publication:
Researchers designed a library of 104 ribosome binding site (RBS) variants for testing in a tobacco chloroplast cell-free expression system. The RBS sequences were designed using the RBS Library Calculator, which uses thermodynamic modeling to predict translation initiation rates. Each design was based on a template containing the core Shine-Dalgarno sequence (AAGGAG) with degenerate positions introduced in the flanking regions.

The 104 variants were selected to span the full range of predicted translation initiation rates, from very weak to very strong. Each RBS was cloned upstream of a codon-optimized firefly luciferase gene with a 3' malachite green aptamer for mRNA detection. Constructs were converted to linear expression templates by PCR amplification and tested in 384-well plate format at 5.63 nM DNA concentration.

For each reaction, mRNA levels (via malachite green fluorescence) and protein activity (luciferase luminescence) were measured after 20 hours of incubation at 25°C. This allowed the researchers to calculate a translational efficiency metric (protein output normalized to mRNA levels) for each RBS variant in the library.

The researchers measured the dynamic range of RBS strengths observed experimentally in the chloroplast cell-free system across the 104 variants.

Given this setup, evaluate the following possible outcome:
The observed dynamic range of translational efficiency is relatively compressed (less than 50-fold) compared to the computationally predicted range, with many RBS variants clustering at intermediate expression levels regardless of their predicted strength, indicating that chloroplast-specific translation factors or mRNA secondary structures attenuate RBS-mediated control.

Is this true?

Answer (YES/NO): NO